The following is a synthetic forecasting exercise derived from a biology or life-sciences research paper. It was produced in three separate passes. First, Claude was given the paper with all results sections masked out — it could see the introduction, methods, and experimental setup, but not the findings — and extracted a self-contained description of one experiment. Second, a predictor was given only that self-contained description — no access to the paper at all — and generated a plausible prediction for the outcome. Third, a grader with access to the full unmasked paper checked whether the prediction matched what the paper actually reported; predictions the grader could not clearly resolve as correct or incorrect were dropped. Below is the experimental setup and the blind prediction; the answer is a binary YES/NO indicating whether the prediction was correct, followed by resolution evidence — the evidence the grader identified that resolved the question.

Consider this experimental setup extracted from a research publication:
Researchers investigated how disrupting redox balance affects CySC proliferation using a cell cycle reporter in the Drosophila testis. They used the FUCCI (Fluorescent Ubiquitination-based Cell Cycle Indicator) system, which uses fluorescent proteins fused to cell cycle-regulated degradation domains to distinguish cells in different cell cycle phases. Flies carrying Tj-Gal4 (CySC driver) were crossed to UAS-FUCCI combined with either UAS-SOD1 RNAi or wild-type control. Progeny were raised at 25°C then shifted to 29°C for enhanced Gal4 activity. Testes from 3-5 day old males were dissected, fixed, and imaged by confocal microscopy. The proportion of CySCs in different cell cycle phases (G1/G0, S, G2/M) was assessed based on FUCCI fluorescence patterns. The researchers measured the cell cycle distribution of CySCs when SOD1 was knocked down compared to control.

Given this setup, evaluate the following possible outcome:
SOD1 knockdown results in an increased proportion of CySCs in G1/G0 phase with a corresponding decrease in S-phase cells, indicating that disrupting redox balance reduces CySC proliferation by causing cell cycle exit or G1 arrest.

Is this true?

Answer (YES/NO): NO